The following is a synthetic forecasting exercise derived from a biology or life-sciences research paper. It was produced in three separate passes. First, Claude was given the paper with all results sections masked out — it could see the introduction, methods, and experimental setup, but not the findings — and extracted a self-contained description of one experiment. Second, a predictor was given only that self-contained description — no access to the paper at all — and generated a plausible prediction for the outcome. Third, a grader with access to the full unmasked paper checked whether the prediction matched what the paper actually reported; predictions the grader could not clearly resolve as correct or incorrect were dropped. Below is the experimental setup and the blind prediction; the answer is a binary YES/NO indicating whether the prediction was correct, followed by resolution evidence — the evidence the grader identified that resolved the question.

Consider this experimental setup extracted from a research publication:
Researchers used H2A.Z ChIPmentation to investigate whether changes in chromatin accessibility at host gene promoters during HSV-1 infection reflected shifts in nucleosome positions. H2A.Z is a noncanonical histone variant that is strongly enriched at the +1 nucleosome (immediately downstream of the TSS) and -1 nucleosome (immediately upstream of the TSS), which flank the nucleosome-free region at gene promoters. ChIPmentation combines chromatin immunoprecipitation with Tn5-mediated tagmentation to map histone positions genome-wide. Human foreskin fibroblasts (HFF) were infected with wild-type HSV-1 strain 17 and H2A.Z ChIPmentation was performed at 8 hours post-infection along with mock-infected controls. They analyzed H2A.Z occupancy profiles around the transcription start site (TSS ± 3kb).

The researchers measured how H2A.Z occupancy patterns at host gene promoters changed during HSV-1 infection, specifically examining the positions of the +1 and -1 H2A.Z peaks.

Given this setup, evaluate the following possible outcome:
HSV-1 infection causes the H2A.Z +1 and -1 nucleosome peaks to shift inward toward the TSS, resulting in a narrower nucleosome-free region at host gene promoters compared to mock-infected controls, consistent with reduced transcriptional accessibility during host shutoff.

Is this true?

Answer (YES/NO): NO